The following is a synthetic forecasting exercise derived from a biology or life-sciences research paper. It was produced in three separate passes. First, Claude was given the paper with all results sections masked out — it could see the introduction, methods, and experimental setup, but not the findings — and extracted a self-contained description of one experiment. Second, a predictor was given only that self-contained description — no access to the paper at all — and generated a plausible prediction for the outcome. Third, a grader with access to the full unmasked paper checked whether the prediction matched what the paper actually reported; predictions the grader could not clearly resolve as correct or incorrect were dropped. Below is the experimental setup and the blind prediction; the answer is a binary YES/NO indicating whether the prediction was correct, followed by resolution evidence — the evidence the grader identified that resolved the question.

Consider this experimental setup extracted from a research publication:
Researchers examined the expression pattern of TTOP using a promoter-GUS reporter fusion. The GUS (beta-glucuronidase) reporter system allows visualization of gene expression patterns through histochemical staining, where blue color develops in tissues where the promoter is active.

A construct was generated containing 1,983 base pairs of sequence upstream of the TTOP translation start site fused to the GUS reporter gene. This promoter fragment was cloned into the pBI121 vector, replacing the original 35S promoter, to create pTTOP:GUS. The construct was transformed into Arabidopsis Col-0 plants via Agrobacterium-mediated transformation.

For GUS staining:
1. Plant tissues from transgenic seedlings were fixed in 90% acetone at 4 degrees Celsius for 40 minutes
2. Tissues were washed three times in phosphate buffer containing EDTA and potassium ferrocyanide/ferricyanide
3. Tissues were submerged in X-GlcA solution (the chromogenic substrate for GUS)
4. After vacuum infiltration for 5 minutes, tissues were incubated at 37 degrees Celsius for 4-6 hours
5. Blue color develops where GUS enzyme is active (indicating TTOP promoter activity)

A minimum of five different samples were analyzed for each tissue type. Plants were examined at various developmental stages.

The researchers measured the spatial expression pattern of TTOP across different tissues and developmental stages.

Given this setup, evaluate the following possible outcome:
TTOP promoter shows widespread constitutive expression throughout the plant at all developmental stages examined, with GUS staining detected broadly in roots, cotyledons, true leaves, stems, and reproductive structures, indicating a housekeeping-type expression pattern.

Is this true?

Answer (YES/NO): NO